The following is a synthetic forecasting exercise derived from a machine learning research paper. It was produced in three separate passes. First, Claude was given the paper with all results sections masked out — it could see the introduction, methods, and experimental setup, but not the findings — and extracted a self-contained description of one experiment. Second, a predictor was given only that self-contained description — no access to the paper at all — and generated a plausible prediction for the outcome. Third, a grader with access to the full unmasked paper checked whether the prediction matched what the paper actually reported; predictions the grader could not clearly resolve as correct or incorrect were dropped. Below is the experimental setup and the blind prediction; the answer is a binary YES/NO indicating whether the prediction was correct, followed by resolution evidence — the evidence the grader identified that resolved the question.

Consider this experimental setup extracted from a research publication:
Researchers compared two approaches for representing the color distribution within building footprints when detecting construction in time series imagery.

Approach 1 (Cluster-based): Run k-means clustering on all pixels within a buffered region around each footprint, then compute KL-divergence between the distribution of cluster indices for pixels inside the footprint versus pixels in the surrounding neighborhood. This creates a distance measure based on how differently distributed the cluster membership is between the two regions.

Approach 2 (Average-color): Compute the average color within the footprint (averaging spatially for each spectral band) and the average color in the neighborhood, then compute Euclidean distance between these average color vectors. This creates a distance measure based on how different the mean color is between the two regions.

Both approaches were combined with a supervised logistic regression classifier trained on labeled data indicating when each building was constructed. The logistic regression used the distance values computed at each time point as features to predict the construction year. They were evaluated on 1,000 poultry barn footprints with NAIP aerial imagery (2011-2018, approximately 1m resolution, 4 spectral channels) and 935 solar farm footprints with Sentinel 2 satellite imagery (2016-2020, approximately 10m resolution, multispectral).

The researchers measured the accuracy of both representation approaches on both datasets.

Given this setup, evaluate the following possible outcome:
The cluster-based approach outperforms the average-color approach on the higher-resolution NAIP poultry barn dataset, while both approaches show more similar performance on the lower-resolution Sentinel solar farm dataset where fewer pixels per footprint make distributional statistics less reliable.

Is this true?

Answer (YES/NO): NO